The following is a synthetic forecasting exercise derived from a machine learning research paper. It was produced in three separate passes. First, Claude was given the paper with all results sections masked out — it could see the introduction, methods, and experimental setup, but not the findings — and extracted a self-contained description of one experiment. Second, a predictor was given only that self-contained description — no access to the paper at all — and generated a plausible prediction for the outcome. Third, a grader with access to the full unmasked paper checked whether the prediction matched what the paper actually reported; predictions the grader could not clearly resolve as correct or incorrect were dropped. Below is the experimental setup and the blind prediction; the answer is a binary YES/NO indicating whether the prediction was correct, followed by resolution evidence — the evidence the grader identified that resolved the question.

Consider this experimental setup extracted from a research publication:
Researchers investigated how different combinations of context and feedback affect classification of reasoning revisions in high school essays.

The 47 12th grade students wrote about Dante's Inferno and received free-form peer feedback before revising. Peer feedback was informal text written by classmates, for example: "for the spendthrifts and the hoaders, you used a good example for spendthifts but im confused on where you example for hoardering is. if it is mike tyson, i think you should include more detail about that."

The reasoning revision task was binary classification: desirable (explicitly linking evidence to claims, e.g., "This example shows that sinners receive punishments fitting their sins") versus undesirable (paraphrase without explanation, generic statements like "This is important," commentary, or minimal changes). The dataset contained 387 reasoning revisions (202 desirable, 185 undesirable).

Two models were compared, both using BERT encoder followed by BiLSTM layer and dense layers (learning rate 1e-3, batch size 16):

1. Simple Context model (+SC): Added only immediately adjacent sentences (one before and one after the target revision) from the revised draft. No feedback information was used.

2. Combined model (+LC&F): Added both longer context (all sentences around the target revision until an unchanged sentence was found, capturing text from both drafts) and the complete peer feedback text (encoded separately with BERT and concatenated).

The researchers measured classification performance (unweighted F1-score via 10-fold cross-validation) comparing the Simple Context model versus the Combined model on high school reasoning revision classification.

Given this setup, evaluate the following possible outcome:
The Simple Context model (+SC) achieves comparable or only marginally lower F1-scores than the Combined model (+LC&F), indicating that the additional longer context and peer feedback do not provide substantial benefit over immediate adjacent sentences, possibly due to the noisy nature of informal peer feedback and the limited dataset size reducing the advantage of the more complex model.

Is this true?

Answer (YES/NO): NO